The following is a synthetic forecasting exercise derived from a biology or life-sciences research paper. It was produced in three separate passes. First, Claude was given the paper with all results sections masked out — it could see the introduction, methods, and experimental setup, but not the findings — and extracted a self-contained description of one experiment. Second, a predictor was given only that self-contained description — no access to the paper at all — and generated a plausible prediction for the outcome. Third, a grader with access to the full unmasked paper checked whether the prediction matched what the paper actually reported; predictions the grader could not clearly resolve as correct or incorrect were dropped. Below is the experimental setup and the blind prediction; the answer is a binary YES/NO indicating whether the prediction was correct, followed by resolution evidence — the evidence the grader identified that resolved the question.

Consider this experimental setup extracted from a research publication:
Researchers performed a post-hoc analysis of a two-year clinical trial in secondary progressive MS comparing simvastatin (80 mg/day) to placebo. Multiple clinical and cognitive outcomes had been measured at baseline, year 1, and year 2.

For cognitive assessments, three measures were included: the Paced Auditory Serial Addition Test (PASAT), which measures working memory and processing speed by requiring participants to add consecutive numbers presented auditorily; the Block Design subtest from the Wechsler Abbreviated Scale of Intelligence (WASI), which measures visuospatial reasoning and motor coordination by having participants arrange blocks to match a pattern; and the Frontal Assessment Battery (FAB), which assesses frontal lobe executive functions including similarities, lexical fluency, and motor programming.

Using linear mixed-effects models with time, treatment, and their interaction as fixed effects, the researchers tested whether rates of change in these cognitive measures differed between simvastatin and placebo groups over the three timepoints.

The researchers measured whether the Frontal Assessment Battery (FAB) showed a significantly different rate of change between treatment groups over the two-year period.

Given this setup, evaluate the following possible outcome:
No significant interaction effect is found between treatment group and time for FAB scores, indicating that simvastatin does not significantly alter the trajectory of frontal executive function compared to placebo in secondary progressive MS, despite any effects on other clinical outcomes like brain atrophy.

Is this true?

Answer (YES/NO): YES